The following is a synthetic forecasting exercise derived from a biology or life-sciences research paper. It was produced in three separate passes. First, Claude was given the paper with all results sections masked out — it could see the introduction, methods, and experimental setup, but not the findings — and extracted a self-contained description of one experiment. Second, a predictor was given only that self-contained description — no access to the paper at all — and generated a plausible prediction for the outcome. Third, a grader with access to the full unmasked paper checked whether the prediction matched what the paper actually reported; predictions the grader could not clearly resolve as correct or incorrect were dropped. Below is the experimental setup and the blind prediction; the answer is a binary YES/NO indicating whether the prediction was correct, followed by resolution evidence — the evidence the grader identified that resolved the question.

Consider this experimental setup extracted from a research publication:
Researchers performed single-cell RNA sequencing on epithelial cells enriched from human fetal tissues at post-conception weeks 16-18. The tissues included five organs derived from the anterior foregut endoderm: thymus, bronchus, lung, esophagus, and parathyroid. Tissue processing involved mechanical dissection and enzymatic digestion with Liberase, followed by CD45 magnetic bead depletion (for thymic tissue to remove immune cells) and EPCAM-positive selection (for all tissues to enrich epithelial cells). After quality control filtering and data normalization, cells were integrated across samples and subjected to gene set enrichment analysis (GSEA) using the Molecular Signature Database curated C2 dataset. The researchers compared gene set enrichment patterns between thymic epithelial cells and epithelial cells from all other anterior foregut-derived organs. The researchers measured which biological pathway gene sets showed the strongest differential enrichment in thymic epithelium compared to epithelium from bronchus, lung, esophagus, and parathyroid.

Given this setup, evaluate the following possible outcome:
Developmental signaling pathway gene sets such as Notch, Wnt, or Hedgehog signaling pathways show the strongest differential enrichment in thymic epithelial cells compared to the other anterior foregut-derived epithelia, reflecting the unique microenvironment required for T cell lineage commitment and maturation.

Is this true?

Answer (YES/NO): NO